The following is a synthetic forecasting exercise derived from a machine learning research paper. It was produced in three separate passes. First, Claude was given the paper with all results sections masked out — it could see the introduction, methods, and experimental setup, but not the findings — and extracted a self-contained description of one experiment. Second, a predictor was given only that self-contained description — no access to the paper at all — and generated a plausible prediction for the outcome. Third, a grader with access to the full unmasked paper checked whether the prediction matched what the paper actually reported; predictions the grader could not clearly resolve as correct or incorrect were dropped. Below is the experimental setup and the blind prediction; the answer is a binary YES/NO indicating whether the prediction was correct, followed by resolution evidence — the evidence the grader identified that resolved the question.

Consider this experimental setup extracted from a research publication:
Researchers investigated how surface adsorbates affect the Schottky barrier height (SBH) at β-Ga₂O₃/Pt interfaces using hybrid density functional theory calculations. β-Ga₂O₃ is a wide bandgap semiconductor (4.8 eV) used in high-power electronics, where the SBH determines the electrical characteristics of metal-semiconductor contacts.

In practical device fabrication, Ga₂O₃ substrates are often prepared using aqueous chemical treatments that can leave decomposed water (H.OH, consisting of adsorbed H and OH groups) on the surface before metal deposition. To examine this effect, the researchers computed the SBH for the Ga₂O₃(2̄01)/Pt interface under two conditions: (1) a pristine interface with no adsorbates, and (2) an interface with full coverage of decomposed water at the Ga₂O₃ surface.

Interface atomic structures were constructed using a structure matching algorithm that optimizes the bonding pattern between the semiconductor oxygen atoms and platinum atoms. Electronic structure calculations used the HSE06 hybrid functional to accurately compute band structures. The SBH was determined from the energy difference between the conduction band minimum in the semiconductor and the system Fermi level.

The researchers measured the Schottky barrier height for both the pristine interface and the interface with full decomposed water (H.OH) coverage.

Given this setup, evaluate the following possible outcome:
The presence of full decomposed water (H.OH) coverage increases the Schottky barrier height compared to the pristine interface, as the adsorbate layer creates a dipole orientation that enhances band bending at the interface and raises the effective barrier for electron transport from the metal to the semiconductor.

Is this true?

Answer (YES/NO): NO